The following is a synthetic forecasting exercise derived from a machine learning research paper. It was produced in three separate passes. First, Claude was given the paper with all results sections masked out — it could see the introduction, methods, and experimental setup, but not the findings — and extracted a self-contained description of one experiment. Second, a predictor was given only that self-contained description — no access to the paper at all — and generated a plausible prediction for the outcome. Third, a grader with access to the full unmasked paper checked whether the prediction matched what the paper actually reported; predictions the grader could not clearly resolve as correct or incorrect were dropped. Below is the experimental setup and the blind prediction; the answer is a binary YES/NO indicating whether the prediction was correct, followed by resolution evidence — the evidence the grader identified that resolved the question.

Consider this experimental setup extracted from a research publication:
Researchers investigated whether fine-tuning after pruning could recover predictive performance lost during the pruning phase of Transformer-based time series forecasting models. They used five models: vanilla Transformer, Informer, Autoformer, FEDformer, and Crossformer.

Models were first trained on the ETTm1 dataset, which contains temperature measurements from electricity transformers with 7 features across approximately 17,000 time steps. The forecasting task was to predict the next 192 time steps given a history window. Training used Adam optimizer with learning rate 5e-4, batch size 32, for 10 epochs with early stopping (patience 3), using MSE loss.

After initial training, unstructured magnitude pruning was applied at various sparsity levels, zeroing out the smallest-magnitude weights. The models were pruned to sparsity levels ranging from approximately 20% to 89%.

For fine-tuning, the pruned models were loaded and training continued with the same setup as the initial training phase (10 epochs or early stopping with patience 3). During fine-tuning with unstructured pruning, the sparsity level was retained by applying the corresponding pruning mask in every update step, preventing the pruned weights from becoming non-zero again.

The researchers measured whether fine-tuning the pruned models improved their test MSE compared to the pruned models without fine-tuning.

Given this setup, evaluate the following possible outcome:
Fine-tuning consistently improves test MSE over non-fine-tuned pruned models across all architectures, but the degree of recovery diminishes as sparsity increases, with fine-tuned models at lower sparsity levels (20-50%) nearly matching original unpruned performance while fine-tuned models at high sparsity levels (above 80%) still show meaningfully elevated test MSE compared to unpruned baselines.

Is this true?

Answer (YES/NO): NO